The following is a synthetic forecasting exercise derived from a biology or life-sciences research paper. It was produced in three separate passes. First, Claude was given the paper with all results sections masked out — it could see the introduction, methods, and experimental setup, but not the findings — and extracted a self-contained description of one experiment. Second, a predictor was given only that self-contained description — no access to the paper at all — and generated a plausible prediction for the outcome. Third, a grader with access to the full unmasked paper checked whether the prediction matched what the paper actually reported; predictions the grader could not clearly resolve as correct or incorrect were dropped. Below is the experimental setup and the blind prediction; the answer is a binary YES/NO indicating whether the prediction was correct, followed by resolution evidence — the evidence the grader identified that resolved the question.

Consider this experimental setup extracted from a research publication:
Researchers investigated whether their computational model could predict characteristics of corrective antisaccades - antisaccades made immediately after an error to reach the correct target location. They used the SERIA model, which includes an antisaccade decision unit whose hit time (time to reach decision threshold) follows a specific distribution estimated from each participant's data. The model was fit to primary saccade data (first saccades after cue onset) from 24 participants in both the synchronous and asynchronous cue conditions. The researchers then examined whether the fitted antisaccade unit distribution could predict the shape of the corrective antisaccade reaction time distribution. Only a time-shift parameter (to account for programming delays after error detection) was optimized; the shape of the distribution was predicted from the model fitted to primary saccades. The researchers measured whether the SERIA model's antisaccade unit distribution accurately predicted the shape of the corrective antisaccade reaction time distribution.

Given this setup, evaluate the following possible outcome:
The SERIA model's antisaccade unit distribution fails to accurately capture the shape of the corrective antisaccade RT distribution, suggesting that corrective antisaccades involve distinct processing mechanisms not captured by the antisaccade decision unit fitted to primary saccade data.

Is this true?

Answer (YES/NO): NO